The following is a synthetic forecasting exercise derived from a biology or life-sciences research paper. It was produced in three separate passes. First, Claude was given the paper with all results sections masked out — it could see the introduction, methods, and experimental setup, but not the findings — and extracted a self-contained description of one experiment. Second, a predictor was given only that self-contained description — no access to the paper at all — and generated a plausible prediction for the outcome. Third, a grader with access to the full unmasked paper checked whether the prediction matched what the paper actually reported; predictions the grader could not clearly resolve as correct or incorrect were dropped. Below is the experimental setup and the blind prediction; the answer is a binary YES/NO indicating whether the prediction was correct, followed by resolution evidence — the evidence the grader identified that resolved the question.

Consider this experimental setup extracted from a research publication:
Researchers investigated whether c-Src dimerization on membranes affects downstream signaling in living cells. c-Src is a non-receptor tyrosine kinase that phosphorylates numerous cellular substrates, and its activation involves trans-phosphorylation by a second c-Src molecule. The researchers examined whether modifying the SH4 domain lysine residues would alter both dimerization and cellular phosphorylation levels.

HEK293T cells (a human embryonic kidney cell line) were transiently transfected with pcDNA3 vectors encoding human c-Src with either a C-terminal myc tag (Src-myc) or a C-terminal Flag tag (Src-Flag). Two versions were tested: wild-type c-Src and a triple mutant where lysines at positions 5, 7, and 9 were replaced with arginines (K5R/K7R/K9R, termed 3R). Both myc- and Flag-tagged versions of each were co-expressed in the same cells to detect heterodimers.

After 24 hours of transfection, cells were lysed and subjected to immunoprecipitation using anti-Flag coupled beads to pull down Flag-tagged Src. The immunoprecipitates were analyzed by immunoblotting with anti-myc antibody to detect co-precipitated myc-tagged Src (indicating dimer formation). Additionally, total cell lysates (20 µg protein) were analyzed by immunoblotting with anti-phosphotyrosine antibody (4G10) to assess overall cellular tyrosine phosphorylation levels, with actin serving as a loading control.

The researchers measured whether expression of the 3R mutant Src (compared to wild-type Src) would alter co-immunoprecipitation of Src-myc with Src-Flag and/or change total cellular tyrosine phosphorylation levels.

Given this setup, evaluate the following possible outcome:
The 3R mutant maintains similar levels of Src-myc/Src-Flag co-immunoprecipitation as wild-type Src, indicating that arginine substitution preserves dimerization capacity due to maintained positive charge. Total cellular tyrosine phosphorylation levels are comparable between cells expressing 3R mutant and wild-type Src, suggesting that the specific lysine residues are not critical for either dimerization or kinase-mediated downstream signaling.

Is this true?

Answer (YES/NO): NO